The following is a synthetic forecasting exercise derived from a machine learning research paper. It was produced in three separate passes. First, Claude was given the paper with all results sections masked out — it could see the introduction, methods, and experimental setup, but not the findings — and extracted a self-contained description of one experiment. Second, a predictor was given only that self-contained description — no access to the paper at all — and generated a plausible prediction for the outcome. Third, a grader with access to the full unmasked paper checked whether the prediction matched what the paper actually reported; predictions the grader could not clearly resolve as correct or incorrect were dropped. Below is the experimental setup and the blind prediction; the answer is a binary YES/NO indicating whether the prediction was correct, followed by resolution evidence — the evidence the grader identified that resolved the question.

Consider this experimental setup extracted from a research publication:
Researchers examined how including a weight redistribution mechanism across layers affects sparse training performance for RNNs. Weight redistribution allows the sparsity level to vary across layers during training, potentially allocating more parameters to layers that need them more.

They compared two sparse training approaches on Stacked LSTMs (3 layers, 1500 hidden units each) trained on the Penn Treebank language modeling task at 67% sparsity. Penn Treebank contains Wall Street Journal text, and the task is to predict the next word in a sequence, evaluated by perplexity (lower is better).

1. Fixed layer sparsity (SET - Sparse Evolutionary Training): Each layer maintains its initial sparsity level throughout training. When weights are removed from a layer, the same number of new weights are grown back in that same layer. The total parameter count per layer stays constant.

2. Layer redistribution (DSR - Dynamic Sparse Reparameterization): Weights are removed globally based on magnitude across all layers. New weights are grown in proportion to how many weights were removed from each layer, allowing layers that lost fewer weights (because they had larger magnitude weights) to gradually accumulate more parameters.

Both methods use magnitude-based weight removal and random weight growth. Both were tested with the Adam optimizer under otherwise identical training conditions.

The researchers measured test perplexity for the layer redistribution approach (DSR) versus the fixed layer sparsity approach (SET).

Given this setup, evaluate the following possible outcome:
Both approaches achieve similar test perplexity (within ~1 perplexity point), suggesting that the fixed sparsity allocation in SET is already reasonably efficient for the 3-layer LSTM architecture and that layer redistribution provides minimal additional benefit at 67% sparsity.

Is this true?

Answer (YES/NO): NO